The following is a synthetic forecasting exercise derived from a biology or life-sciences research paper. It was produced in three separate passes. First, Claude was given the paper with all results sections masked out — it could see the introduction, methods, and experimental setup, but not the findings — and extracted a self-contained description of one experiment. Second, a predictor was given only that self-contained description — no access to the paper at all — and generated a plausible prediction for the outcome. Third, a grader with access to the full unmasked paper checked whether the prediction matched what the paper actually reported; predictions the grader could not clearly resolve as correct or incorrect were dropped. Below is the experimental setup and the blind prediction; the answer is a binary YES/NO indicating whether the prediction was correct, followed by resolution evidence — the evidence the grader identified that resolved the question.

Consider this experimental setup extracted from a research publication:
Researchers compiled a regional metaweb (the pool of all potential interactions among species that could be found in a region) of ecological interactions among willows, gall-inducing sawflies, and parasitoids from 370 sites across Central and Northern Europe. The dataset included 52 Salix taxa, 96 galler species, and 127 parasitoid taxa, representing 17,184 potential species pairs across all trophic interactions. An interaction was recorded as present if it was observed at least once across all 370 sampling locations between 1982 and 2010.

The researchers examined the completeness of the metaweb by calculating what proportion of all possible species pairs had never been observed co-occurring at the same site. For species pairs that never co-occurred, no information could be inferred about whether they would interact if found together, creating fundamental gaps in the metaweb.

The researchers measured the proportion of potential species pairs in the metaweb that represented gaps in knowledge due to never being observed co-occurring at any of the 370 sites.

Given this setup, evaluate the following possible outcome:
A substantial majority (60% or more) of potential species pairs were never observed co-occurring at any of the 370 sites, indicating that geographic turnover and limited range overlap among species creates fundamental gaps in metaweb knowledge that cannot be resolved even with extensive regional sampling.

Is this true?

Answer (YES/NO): YES